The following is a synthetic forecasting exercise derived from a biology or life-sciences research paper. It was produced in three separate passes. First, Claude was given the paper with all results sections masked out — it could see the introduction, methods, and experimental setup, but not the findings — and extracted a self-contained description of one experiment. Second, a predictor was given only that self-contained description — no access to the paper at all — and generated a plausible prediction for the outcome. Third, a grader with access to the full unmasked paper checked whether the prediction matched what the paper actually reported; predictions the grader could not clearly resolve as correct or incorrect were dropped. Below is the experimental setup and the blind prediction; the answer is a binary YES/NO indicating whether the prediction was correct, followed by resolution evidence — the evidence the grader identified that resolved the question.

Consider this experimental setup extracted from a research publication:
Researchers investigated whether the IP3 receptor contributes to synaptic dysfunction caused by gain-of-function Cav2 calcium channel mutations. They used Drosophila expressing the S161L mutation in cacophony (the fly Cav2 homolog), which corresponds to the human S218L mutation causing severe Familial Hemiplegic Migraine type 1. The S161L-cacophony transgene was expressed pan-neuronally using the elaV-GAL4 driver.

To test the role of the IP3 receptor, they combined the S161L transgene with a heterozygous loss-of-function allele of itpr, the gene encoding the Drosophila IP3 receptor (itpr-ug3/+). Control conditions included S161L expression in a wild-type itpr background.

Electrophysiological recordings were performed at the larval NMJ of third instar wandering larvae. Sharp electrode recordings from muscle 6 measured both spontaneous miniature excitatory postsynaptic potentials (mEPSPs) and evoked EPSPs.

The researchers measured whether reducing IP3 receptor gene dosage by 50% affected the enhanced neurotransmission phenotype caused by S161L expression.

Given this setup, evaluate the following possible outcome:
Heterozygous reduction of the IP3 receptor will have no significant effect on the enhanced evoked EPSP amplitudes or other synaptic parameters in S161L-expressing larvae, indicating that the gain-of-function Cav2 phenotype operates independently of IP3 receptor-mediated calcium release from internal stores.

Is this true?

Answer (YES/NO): NO